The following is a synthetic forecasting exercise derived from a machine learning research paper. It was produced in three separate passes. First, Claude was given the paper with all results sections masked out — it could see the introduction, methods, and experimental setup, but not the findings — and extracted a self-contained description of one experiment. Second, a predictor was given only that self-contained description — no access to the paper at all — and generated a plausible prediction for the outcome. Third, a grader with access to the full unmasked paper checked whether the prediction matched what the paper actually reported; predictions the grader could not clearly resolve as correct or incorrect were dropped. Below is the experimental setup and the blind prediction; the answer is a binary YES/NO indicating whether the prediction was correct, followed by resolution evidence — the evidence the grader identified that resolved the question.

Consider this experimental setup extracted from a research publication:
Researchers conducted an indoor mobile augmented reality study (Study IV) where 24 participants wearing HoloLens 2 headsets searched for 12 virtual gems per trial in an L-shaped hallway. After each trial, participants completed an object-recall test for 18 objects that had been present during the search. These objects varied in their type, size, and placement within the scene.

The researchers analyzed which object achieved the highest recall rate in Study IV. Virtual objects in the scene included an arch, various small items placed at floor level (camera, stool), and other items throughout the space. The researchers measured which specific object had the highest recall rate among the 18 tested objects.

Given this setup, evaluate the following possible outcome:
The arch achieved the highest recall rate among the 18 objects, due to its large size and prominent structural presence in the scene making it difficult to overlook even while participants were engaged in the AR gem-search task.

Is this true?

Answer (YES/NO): YES